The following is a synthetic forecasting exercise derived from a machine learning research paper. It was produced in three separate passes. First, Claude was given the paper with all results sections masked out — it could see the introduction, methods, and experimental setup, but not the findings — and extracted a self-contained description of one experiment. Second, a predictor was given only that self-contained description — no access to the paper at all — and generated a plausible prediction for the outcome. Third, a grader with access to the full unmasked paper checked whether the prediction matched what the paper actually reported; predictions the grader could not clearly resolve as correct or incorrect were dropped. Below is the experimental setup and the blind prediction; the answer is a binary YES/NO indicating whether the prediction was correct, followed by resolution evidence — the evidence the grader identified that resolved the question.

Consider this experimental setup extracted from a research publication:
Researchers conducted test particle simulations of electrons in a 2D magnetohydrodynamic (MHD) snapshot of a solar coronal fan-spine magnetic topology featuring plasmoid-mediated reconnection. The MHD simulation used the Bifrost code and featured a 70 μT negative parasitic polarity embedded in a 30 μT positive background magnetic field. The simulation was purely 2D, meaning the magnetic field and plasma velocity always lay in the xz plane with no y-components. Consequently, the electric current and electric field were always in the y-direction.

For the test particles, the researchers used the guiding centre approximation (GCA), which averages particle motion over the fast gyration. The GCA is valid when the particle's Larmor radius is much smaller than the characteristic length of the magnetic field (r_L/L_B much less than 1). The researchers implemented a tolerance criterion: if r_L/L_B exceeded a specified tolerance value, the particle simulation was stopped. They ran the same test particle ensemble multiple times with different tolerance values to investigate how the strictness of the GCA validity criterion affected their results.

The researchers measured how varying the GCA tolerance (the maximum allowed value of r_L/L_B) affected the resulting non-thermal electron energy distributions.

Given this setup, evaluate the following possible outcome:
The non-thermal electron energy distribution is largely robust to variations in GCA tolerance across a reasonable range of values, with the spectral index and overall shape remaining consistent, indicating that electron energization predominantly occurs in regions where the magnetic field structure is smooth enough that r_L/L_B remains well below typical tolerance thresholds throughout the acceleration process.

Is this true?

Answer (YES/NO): NO